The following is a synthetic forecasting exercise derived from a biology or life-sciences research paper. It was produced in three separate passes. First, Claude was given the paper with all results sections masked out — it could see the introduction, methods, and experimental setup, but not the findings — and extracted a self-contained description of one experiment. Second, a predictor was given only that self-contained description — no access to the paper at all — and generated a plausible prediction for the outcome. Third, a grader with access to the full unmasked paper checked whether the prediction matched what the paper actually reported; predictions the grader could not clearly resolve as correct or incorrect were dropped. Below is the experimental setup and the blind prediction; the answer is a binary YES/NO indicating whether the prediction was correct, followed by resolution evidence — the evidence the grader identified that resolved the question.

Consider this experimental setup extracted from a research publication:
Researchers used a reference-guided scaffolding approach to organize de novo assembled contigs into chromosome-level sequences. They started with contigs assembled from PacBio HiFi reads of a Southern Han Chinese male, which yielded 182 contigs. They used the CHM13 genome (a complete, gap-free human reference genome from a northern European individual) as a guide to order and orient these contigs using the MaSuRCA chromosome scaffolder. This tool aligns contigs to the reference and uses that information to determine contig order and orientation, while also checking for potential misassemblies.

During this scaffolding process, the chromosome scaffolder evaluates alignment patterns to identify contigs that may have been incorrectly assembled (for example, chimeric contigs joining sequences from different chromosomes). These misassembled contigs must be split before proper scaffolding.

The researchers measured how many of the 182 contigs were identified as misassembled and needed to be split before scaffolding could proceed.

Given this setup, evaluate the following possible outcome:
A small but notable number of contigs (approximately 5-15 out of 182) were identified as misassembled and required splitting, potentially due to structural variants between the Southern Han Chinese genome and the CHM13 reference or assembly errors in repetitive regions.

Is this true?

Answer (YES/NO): YES